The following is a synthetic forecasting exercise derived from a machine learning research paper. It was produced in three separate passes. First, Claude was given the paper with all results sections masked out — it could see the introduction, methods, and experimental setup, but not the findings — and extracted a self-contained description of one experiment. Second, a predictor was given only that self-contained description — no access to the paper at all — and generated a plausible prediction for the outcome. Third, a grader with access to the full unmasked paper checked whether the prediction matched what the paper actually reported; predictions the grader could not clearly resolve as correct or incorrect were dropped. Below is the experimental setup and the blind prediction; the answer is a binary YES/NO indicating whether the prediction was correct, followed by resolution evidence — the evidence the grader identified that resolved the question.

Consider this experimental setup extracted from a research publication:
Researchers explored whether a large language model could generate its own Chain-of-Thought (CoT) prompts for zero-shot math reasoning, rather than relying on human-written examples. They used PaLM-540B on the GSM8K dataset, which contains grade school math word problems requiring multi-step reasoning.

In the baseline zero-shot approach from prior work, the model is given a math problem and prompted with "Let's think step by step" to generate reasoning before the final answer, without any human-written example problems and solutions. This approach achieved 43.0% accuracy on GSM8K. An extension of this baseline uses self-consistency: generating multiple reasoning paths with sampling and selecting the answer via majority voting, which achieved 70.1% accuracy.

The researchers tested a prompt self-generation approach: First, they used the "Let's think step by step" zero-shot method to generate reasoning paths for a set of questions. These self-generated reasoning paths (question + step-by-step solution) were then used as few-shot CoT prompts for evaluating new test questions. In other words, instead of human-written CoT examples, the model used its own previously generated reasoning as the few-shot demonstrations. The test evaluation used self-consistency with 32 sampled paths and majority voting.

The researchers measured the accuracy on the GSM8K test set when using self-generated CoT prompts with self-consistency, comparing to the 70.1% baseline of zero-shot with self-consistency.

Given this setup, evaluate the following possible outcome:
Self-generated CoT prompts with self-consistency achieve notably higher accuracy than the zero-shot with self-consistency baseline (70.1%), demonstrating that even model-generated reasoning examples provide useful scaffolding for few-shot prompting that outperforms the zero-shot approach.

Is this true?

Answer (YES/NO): YES